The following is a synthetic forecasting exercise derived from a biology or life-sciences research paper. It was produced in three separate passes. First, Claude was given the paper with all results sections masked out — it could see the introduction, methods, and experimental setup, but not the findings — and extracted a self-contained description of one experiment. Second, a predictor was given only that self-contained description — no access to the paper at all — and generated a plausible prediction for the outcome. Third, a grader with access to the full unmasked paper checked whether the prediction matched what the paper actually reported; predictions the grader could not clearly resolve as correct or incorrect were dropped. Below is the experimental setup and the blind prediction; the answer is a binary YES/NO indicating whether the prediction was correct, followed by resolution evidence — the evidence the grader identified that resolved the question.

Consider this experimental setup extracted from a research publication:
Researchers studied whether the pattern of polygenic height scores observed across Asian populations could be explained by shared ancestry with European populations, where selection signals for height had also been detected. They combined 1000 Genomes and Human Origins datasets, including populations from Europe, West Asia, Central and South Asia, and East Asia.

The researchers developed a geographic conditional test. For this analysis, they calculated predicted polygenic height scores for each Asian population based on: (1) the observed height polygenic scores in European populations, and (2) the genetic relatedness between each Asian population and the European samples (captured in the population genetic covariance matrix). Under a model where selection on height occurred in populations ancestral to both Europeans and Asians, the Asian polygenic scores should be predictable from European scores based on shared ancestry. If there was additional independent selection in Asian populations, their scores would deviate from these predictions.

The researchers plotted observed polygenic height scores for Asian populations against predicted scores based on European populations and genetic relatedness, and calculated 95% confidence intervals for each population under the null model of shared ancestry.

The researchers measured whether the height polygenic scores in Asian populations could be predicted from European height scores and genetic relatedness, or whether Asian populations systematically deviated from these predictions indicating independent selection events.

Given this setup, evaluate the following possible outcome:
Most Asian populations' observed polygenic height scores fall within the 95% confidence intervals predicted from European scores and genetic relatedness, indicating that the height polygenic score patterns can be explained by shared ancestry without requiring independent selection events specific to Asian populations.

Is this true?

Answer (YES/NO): YES